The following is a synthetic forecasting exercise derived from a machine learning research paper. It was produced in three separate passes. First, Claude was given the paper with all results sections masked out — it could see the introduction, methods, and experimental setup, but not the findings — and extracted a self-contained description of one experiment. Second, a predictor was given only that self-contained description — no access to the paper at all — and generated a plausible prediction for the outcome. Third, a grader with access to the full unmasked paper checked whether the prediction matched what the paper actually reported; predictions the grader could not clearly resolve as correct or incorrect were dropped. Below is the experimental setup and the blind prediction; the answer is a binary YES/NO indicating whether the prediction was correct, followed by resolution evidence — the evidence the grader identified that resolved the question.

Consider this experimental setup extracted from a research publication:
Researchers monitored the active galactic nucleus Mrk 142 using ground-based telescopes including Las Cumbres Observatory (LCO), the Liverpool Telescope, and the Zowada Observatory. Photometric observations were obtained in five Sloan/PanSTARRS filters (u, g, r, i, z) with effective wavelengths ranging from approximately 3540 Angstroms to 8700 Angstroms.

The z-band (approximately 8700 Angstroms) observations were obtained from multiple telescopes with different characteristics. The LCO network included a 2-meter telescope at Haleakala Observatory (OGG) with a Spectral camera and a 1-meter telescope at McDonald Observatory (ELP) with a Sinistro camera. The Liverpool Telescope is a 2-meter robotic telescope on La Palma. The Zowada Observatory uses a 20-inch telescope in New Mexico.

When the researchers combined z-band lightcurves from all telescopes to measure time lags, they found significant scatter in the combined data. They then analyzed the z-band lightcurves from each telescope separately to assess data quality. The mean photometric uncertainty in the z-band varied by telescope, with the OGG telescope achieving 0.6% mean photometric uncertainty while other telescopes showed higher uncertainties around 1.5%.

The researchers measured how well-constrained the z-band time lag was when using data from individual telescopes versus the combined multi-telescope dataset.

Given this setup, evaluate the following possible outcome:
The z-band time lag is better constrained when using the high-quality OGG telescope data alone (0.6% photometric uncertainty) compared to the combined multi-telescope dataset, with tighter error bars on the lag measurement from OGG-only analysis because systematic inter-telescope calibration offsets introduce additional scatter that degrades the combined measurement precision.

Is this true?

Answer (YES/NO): NO